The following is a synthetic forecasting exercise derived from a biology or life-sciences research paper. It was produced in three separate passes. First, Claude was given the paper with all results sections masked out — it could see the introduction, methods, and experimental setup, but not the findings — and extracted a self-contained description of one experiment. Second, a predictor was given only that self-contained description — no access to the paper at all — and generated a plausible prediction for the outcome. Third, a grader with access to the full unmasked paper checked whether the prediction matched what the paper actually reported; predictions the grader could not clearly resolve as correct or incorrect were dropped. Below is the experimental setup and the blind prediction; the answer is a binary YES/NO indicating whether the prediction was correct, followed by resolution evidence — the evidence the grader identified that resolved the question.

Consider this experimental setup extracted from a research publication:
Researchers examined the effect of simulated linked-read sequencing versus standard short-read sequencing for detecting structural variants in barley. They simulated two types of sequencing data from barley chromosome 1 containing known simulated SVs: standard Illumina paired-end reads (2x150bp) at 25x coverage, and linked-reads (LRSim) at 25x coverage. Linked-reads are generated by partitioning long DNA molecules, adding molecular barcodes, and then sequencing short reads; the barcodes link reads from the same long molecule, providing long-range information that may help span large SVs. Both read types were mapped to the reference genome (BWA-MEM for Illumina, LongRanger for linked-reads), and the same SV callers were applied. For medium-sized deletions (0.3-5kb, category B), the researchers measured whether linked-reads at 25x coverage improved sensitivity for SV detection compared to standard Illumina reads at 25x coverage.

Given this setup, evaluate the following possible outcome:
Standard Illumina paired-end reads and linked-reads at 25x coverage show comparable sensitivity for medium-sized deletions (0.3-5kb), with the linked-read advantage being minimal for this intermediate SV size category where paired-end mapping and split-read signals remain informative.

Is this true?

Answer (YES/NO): NO